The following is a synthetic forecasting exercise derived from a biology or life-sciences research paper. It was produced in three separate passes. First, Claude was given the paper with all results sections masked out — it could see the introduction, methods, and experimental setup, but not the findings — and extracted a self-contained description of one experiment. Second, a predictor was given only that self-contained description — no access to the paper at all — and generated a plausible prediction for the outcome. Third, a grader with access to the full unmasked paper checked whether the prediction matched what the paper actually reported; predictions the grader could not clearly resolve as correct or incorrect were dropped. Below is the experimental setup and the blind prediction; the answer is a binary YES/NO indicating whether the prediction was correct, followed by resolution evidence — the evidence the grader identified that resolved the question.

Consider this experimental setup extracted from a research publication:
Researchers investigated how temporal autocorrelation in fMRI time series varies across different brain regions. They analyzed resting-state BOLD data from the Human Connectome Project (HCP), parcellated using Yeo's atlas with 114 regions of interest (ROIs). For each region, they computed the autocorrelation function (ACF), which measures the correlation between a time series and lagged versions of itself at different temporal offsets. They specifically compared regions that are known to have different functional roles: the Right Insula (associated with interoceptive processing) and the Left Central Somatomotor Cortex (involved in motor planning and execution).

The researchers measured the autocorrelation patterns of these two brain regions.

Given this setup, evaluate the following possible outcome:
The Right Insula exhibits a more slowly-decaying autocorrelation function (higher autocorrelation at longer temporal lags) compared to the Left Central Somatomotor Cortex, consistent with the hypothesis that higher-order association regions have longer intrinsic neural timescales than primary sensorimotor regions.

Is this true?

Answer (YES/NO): NO